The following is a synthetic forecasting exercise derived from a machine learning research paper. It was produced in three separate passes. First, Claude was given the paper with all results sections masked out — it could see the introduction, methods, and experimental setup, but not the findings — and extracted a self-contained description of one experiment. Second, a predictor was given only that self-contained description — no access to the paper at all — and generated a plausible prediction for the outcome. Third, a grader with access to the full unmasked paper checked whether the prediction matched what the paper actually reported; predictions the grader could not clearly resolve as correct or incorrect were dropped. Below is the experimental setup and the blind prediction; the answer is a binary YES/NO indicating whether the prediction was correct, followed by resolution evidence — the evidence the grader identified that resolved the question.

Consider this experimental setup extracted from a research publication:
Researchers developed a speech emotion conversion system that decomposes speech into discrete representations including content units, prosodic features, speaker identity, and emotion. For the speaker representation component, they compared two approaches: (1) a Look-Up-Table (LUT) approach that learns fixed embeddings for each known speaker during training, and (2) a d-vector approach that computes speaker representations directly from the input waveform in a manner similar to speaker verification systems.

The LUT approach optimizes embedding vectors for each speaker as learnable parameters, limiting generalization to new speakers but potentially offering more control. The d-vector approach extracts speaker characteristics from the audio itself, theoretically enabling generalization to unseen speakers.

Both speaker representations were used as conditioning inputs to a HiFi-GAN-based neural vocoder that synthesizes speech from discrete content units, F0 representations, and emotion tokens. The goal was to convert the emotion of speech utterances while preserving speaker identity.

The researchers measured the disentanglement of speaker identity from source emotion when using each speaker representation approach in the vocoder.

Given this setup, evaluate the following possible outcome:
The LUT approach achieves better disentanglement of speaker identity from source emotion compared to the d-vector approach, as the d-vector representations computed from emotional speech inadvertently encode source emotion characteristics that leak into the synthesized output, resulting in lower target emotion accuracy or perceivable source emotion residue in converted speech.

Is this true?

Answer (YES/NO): YES